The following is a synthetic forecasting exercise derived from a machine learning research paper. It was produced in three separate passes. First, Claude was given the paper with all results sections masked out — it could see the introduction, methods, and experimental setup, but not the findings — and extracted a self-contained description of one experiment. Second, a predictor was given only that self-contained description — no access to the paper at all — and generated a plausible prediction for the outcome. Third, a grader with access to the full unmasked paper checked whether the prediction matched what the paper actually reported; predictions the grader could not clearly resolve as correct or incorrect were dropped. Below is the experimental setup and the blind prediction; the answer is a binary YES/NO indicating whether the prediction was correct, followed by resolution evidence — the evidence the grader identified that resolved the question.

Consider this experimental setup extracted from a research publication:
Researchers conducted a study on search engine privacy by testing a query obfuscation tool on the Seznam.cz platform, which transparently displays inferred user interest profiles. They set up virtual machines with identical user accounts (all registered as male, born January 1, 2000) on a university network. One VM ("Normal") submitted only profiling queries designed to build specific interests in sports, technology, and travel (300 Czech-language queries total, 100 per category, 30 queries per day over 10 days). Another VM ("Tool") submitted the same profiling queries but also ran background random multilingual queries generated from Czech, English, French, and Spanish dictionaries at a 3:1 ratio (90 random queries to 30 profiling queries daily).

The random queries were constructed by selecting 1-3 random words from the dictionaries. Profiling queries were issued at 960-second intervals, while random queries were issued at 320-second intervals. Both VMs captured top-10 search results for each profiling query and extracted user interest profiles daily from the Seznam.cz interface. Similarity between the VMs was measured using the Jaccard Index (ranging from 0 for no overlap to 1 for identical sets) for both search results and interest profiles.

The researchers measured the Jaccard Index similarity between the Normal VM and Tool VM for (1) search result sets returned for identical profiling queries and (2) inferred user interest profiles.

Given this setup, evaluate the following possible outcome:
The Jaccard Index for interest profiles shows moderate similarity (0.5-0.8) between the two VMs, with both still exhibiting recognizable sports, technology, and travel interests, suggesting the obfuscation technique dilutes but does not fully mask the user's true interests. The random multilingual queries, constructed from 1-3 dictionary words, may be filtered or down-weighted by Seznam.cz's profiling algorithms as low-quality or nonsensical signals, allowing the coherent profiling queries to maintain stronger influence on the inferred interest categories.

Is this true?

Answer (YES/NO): NO